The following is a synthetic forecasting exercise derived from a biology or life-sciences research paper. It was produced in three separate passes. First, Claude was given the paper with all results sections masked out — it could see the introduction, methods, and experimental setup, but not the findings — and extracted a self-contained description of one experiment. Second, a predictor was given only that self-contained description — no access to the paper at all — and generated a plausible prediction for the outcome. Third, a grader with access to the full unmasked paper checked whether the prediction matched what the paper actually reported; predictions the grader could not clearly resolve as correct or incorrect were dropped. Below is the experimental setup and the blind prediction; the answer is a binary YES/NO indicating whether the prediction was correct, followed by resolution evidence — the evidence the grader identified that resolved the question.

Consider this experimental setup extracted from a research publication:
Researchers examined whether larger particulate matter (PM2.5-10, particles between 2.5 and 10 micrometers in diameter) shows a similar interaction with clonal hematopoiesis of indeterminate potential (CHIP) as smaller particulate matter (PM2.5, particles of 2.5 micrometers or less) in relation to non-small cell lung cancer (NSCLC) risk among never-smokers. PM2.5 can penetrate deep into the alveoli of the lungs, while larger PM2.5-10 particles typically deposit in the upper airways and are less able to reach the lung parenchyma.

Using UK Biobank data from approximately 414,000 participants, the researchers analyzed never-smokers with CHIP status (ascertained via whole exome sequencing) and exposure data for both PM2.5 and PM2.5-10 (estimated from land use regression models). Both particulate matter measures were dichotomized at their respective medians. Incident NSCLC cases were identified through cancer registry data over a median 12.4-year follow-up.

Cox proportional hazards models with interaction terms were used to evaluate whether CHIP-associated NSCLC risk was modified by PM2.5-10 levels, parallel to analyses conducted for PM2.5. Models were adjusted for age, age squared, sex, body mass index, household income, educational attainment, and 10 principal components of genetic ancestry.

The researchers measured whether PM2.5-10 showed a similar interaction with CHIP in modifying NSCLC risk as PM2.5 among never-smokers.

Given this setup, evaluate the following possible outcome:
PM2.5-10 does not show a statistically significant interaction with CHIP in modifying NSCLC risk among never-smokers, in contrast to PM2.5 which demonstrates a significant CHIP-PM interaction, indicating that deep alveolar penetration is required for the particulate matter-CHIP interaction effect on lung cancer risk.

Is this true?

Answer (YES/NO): YES